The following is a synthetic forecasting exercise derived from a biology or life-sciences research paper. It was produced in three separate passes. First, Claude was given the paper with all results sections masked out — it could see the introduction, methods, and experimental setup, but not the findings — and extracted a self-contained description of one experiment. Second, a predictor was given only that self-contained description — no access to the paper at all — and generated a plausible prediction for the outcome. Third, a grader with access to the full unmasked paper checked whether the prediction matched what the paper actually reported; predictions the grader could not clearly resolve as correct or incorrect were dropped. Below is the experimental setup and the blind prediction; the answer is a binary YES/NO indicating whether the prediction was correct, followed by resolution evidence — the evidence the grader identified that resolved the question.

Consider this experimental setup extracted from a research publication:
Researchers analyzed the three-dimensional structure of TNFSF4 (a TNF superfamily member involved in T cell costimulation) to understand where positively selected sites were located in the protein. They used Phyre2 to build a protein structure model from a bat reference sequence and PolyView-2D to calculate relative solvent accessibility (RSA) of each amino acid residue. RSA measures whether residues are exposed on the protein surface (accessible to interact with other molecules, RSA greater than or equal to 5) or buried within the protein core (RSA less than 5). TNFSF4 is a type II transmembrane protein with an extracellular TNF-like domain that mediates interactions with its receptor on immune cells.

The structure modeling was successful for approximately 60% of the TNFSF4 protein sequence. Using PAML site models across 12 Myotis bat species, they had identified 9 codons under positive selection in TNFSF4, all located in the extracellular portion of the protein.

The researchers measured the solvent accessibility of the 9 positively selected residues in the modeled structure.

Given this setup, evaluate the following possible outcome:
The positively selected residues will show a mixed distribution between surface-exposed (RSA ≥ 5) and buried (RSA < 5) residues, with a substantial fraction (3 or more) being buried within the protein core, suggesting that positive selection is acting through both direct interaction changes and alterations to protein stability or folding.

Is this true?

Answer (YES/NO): YES